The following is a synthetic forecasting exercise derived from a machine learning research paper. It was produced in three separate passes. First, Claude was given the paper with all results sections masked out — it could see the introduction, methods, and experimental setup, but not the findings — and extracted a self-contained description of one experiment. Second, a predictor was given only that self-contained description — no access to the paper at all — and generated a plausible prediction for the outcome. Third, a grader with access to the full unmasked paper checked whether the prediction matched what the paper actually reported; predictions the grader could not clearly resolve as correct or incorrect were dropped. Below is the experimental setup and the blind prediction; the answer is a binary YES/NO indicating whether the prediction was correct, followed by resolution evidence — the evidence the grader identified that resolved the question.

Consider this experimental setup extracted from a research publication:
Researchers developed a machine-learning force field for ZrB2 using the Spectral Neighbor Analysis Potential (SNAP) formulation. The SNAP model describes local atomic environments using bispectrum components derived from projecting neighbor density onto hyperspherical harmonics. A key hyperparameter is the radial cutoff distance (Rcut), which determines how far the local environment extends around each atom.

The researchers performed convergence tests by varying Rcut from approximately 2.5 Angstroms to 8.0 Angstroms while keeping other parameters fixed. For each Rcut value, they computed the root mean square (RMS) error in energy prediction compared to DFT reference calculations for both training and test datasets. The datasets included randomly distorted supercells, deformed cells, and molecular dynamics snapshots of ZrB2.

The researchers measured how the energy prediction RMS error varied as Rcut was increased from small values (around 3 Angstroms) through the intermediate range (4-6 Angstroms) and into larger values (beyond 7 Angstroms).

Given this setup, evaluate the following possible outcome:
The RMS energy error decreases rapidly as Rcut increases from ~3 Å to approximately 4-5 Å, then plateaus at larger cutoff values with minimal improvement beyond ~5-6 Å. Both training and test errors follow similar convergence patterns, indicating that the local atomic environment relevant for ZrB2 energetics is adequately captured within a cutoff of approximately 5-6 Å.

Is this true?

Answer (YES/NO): NO